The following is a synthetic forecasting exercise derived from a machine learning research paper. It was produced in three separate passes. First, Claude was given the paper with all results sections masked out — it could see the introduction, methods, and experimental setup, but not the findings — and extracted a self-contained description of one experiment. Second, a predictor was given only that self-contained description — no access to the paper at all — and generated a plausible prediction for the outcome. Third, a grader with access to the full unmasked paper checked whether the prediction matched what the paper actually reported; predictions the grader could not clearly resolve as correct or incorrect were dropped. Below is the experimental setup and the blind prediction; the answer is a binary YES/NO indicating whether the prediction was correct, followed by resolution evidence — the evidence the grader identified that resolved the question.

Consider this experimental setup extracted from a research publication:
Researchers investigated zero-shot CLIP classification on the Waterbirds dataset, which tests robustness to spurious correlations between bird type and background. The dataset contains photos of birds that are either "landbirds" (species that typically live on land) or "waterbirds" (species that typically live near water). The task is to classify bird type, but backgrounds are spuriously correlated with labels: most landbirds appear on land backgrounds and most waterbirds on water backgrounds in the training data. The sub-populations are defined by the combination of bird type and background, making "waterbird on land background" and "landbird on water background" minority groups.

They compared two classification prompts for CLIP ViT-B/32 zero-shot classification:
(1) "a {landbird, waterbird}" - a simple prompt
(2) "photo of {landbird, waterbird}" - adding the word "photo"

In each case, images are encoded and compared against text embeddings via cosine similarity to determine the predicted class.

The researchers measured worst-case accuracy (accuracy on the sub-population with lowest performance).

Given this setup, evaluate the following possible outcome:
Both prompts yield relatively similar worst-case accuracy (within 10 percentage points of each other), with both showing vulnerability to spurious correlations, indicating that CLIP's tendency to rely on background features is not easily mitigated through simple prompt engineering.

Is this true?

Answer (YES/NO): NO